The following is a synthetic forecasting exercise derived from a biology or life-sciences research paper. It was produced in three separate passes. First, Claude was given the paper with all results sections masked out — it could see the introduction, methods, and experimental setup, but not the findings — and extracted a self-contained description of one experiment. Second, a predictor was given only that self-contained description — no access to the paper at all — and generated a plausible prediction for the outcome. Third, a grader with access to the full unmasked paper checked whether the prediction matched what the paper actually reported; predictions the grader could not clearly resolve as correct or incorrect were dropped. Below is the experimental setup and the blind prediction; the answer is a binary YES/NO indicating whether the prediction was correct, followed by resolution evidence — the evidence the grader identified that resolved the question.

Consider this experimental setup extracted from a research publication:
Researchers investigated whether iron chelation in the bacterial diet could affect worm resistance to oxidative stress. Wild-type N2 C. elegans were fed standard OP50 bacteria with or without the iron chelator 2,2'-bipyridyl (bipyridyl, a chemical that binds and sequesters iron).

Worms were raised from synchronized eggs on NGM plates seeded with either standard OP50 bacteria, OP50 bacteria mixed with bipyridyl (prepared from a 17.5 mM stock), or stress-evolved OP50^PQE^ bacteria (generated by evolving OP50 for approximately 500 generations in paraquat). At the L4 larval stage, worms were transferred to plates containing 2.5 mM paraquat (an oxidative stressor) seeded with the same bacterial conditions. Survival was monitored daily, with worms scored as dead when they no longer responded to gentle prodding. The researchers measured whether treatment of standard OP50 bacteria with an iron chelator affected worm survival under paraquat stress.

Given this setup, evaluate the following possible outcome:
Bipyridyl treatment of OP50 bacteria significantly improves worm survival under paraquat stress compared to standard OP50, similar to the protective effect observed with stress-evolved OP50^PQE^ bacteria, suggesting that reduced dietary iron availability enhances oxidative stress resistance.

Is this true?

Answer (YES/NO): NO